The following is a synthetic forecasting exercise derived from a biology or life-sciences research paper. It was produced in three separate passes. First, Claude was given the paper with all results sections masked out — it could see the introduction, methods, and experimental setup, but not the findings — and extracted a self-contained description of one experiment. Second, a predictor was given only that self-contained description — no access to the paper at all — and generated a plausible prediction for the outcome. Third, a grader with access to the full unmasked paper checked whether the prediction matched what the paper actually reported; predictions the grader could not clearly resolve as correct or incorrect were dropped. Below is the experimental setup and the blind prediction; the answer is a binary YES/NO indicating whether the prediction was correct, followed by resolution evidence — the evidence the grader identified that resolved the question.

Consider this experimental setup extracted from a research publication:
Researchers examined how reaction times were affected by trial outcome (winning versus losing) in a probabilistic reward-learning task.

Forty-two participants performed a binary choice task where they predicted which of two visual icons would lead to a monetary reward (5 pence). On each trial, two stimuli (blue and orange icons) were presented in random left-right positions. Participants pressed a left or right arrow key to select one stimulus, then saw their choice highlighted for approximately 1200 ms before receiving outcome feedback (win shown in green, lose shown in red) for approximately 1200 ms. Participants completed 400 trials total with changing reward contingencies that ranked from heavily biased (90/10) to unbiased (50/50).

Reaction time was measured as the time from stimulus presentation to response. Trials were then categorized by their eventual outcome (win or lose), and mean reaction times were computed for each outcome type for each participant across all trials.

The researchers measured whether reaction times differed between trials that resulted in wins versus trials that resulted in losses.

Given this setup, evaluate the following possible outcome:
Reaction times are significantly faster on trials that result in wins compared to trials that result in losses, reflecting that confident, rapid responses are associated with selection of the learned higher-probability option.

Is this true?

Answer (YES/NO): YES